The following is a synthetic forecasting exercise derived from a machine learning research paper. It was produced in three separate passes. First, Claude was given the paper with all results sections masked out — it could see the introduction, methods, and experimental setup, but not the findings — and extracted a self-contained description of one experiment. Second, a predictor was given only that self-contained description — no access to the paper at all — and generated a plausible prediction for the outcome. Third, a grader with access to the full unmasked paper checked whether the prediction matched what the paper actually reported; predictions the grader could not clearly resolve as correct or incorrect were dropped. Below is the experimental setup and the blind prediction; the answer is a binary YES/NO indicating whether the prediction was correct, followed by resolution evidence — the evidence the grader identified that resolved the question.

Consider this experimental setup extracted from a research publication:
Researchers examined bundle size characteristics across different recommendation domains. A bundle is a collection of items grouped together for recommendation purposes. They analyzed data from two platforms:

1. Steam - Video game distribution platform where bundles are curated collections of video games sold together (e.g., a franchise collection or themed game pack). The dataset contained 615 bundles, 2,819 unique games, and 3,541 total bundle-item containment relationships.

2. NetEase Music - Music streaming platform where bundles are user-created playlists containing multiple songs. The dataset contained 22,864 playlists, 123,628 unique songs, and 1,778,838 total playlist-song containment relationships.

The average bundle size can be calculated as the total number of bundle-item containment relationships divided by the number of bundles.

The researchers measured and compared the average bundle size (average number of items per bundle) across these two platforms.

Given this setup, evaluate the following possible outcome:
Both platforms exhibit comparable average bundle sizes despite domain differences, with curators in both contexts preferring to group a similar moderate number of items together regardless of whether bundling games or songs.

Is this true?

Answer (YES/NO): NO